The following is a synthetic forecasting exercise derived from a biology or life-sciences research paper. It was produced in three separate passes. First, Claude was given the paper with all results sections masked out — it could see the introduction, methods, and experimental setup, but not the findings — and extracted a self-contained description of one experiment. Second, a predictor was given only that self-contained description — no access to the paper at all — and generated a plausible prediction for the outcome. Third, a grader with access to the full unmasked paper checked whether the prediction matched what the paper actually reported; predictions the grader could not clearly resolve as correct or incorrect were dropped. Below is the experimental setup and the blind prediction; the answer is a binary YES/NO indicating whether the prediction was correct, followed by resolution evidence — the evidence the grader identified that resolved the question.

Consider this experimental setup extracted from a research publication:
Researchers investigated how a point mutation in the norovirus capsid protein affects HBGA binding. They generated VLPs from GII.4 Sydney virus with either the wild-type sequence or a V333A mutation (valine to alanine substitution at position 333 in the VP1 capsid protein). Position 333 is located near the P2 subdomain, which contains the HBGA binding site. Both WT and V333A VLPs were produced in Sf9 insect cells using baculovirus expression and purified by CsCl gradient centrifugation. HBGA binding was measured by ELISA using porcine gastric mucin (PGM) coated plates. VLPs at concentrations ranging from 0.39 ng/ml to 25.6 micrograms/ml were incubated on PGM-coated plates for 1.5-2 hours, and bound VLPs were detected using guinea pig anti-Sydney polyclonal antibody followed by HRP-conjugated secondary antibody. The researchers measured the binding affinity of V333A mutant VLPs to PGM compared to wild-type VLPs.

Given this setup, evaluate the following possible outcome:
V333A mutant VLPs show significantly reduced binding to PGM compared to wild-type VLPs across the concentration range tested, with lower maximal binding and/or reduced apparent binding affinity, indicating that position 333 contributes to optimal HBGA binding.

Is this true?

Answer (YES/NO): NO